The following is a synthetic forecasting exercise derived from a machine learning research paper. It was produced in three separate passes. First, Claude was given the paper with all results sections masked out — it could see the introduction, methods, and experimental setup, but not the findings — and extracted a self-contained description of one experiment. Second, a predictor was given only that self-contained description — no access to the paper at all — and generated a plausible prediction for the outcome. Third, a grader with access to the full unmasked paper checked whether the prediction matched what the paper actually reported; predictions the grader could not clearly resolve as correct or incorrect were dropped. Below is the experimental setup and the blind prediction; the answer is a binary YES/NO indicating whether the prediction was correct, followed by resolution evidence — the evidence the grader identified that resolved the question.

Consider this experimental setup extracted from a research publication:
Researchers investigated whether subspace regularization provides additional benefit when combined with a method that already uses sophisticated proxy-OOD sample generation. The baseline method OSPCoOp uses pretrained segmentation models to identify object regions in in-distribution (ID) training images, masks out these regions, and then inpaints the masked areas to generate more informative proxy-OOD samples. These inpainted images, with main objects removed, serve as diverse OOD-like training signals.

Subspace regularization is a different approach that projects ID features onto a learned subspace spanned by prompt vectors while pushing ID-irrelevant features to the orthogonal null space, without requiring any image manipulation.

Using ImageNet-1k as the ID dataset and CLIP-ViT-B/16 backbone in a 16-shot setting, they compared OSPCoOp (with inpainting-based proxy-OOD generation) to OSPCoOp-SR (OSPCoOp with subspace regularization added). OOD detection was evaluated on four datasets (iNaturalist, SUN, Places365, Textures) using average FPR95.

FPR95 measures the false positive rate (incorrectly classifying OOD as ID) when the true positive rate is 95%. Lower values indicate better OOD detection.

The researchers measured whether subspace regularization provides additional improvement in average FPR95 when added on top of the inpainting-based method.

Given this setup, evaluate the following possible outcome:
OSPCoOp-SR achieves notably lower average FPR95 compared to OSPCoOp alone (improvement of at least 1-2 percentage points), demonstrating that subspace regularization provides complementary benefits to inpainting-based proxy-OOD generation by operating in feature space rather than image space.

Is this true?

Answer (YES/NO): NO